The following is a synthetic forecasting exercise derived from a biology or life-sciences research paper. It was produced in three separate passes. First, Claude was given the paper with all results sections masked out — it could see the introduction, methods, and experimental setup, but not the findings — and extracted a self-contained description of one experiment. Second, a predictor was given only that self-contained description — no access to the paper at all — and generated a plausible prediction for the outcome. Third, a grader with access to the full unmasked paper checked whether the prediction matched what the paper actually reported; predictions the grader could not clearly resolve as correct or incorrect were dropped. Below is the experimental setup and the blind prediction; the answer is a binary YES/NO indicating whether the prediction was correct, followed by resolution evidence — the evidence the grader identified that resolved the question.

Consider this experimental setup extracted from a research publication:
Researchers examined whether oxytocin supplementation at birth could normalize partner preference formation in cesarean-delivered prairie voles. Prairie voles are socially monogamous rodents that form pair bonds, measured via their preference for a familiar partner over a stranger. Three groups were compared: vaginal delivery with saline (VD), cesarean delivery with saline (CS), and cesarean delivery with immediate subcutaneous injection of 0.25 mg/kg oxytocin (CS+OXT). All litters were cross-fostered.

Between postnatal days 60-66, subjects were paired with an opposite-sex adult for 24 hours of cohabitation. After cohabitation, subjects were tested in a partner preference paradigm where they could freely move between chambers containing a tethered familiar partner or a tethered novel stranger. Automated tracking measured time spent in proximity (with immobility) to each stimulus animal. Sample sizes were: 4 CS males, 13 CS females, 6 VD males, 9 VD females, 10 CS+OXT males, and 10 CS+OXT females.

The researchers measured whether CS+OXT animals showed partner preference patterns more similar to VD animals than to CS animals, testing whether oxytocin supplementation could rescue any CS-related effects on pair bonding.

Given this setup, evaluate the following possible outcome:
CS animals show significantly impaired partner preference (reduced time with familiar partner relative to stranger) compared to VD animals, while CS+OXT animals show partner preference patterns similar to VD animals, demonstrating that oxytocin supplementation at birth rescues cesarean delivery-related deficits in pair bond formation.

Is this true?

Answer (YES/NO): YES